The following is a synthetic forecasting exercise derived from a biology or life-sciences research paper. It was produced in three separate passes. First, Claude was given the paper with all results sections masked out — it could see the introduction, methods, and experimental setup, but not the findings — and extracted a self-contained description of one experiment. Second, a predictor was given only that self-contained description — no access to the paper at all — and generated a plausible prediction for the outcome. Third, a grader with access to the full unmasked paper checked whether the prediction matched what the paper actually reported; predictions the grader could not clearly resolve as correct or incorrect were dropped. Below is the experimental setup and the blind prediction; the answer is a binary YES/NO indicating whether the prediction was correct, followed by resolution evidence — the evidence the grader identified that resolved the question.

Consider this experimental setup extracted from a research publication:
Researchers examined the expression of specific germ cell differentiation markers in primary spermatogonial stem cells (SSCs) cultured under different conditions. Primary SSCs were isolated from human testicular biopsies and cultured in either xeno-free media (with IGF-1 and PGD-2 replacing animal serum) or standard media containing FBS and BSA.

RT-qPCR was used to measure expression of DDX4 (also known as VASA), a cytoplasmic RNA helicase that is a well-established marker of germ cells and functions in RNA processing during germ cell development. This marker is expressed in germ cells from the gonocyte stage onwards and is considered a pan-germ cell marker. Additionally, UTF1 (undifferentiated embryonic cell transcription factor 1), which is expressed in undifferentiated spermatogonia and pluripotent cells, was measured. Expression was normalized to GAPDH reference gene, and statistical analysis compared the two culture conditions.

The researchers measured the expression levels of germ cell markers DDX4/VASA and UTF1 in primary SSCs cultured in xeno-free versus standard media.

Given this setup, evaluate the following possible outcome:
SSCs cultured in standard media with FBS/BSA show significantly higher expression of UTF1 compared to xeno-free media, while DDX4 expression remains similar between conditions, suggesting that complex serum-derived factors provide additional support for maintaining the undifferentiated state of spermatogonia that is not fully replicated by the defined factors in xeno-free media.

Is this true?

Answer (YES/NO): NO